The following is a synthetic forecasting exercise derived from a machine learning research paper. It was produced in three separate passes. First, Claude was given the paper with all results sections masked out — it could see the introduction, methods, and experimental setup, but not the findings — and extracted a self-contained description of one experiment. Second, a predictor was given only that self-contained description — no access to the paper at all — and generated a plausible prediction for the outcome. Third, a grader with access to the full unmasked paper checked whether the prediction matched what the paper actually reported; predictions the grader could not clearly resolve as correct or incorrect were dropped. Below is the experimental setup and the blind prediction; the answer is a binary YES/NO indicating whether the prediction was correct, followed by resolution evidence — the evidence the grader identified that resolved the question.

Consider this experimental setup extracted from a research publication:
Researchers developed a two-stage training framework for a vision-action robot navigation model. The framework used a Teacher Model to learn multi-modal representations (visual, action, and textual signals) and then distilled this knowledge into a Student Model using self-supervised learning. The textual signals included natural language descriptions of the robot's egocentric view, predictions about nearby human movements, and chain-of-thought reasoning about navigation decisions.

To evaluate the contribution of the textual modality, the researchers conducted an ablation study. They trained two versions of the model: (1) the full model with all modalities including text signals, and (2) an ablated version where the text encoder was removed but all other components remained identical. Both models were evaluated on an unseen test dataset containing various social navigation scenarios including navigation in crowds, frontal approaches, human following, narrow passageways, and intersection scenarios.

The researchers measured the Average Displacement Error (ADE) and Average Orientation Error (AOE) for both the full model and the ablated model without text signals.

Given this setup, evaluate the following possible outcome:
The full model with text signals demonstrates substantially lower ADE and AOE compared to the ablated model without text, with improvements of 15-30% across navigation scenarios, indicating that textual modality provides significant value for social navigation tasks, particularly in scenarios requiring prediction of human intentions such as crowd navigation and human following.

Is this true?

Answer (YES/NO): NO